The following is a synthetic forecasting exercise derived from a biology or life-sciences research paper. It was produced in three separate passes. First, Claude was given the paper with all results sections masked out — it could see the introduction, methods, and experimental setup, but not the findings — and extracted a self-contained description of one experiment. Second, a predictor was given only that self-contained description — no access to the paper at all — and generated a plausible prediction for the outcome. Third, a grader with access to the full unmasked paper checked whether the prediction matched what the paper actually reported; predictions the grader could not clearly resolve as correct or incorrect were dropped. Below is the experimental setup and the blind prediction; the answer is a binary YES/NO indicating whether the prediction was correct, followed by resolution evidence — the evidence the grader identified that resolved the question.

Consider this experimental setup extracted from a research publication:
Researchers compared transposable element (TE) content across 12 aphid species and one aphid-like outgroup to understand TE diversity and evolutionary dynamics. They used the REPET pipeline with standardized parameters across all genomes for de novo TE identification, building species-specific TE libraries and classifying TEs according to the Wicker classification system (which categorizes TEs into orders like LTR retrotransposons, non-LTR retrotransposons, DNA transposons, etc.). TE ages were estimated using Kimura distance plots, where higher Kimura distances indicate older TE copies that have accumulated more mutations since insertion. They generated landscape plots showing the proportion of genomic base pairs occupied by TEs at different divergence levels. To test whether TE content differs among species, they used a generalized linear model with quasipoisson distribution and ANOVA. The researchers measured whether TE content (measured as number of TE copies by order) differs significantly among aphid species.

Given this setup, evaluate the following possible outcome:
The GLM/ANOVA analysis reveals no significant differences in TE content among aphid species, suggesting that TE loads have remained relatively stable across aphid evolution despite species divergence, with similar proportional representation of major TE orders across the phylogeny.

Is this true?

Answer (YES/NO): NO